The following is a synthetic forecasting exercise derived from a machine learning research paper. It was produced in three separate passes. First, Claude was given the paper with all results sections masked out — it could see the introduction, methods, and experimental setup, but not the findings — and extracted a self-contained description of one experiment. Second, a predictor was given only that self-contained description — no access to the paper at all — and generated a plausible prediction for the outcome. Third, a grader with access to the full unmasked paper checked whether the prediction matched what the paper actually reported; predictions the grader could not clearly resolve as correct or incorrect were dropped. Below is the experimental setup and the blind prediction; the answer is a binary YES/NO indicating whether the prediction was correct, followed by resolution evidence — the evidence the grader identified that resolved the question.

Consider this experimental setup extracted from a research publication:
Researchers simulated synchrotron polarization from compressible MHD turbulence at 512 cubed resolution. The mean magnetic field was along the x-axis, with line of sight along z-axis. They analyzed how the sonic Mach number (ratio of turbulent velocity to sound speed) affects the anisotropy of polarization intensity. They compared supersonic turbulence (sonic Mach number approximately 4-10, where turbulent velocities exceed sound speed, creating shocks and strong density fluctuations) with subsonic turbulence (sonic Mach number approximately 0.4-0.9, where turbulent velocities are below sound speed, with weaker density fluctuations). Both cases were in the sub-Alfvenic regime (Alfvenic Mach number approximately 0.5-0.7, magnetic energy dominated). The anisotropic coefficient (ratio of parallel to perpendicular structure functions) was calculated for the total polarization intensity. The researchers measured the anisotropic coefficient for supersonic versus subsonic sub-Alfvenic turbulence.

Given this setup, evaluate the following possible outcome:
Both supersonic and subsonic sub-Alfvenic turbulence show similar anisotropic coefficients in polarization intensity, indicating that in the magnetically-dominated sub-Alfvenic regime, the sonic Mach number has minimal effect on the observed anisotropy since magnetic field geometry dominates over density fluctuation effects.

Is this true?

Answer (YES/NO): NO